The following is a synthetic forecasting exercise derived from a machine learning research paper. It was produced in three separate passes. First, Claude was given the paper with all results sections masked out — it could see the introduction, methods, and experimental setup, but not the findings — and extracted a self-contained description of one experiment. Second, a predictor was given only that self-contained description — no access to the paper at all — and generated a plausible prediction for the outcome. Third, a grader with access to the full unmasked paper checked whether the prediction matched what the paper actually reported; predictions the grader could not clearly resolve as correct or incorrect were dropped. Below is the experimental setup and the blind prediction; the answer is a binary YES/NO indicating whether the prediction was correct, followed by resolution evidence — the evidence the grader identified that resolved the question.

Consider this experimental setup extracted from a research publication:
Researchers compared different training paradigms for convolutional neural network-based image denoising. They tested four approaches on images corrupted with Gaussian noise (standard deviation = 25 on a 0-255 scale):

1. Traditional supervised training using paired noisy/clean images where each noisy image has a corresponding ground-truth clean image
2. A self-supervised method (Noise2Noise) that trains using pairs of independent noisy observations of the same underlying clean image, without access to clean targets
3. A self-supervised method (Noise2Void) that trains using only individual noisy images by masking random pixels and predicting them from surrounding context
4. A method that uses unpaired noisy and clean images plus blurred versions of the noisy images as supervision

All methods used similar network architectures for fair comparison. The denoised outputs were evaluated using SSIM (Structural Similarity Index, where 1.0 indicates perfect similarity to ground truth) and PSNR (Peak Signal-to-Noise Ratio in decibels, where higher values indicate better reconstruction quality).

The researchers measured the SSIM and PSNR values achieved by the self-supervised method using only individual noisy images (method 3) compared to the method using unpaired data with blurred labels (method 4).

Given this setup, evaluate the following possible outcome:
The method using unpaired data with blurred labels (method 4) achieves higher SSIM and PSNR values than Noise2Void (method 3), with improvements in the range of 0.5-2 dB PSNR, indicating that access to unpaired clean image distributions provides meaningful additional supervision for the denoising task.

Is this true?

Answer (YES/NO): NO